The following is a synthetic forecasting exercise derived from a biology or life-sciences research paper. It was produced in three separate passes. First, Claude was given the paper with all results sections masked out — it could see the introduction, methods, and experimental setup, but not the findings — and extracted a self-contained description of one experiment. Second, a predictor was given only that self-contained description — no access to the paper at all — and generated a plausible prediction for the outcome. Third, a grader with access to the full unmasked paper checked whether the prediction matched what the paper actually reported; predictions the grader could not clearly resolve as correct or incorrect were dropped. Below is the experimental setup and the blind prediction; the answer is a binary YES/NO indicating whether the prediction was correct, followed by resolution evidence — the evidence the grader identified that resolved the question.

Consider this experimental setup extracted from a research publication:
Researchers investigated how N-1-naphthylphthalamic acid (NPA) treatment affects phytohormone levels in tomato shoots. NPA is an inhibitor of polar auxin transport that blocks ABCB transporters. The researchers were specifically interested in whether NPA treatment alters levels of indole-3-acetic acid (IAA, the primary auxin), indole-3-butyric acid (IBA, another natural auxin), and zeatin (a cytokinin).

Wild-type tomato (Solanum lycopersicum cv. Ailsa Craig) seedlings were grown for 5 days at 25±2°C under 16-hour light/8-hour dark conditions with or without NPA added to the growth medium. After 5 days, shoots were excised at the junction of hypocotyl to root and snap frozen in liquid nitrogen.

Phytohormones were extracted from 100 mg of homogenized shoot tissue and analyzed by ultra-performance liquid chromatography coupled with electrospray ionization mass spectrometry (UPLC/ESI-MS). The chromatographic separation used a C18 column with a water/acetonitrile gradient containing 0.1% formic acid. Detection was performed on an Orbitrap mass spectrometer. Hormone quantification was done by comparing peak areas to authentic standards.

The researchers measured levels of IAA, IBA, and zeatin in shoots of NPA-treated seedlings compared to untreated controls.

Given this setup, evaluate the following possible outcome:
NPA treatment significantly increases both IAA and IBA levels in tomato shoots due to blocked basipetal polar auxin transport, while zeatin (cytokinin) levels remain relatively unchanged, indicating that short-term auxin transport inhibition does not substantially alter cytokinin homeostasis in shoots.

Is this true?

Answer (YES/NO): NO